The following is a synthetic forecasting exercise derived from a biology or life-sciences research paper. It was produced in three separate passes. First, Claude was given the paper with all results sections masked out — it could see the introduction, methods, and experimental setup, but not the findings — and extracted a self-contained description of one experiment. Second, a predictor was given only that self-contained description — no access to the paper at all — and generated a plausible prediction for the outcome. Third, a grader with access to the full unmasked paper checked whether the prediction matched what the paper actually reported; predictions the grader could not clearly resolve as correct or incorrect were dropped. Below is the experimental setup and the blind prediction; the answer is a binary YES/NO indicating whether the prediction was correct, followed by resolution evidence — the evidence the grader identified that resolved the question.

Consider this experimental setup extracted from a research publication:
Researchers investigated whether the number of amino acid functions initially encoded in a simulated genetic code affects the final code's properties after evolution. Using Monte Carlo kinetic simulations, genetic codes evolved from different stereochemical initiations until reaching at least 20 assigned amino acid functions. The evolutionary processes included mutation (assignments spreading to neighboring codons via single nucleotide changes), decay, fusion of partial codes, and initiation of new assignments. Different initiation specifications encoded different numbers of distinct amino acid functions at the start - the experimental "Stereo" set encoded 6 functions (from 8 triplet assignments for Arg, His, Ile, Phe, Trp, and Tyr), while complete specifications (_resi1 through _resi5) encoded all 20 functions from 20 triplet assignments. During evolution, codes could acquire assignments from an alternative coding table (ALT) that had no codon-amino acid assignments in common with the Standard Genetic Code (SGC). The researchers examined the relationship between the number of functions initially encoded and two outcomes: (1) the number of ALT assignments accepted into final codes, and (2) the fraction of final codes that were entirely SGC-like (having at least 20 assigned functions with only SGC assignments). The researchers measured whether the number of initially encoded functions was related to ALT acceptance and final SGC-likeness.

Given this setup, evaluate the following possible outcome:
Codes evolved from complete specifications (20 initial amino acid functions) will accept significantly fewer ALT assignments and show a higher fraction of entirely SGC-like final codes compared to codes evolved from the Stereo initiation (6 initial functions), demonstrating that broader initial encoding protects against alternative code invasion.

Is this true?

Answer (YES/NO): YES